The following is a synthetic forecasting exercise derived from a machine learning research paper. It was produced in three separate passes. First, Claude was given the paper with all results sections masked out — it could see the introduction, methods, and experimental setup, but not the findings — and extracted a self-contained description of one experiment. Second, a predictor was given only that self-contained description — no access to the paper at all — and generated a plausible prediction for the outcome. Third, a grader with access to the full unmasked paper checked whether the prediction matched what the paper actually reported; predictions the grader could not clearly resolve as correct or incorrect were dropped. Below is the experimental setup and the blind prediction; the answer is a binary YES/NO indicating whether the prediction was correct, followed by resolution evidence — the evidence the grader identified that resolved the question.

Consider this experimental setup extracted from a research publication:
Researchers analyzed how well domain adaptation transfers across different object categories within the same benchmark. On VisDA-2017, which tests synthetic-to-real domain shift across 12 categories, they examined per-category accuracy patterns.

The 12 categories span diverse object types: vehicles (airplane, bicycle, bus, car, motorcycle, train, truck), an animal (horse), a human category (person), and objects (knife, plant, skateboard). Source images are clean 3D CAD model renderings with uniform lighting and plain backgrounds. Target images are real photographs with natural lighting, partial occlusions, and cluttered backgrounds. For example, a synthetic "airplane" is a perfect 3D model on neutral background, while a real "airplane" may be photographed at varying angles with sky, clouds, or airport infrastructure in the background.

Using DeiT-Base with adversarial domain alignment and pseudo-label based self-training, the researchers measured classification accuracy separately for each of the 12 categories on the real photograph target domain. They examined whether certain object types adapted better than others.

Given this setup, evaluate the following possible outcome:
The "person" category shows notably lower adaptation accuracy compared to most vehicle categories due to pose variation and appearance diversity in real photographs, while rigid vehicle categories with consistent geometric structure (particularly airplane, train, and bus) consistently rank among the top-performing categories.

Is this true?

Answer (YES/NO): NO